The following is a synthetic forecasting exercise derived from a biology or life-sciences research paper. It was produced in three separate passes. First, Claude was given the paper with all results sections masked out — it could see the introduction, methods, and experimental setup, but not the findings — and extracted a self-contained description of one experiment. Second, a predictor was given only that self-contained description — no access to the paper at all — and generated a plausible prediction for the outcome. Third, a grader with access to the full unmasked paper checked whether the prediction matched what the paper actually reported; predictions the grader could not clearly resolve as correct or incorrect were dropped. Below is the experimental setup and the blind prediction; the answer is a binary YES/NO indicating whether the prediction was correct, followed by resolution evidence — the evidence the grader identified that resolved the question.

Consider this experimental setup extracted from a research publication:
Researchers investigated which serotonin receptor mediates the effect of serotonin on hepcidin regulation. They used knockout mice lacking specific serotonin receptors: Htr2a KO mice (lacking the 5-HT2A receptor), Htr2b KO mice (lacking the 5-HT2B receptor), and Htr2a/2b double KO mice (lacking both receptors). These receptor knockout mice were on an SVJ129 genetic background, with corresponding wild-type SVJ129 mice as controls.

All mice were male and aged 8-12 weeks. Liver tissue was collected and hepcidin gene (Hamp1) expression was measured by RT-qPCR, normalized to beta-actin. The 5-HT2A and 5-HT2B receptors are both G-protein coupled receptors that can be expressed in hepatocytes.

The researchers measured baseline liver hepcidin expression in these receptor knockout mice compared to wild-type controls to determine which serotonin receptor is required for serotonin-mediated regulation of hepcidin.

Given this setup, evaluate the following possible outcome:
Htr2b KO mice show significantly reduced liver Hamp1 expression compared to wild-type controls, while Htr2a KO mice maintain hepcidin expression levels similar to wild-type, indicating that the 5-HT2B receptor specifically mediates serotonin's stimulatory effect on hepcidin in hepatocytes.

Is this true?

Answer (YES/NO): NO